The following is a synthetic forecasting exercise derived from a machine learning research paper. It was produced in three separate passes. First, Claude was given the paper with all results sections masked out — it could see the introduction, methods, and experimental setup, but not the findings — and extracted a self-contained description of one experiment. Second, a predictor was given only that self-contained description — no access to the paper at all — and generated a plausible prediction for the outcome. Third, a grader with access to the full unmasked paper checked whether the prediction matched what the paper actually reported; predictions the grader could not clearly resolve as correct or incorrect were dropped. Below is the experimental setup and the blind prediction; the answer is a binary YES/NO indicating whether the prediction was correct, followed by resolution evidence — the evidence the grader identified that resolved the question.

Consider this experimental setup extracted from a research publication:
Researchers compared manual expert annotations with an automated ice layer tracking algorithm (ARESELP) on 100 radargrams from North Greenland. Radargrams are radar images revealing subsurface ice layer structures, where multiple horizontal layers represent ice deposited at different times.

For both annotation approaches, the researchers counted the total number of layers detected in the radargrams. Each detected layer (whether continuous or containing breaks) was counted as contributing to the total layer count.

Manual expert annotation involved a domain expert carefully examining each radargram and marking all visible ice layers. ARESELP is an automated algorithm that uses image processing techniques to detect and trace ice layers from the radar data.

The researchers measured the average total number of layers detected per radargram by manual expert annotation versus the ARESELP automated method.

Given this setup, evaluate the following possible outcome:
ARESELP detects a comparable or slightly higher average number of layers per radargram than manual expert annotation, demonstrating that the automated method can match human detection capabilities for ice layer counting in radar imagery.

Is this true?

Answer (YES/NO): NO